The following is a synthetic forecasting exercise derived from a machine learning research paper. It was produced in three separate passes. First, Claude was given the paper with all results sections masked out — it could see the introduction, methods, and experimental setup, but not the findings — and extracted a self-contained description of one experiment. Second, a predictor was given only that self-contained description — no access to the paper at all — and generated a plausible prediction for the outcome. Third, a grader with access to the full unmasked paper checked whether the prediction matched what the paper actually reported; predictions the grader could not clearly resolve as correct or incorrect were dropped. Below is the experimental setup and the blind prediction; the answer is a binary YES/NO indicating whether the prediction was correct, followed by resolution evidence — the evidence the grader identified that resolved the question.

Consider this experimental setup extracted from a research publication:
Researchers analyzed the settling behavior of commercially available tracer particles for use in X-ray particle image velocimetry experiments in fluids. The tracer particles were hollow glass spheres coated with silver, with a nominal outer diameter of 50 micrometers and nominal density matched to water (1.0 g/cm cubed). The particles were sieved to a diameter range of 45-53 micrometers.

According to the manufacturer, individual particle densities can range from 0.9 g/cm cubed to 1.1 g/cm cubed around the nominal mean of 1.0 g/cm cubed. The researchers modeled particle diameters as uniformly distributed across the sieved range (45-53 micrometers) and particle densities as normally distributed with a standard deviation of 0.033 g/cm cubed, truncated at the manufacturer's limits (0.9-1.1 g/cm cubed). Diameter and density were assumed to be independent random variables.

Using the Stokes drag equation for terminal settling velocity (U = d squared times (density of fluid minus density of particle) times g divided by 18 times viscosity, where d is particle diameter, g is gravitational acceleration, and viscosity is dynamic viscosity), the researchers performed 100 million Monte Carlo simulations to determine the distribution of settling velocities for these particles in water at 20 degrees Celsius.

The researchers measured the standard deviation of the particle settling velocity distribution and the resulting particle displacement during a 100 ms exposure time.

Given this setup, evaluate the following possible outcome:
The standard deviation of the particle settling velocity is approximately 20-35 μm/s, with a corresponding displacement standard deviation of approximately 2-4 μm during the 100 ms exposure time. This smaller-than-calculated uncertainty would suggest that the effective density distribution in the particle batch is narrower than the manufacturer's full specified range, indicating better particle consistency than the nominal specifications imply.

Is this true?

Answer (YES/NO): NO